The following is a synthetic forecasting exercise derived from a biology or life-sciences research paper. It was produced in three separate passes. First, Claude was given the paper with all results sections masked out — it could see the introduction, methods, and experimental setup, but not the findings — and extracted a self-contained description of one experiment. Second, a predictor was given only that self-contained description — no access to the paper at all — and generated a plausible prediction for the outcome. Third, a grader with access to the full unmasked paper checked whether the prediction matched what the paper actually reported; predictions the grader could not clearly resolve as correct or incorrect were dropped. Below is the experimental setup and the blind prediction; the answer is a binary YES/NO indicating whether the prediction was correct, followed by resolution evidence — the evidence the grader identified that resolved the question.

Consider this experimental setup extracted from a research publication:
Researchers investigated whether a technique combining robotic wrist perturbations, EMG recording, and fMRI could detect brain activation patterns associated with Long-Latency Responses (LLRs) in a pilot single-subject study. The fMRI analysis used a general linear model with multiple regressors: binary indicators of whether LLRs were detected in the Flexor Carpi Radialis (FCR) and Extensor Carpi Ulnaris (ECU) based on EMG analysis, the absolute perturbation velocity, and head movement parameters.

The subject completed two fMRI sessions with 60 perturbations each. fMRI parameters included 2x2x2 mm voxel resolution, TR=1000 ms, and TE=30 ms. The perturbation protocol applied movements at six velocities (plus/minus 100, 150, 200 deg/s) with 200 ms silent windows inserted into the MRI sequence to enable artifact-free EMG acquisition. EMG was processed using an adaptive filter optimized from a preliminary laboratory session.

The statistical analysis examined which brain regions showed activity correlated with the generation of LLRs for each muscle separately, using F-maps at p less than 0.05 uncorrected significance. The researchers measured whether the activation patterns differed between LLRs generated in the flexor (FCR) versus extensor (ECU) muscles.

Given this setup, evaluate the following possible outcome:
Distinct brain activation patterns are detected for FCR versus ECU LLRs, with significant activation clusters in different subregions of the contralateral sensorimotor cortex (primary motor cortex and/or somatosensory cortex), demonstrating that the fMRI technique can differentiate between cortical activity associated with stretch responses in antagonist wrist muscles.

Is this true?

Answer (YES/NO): NO